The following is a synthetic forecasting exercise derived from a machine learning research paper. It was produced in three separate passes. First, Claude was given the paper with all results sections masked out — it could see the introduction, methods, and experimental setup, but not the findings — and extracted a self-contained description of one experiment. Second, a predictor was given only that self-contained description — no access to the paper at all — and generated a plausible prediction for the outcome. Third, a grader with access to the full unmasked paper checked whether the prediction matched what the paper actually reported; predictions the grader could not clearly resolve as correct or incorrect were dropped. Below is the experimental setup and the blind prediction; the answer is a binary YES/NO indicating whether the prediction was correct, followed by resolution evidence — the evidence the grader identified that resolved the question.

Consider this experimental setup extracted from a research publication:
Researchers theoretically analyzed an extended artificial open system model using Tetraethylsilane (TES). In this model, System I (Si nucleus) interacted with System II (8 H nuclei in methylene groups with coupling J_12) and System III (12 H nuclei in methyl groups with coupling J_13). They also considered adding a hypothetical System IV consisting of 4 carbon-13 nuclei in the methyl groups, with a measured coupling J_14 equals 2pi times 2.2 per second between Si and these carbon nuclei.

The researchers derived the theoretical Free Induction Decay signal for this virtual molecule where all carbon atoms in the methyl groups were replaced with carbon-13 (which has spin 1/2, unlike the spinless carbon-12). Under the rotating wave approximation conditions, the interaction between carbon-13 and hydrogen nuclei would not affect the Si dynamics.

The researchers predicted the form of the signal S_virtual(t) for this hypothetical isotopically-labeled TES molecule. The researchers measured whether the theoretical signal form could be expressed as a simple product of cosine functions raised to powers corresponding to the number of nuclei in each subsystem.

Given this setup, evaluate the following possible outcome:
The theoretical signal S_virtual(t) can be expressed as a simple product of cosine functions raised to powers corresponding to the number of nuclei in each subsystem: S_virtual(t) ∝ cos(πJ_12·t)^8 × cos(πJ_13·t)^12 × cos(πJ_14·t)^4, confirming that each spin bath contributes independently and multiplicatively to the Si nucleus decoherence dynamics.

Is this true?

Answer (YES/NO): NO